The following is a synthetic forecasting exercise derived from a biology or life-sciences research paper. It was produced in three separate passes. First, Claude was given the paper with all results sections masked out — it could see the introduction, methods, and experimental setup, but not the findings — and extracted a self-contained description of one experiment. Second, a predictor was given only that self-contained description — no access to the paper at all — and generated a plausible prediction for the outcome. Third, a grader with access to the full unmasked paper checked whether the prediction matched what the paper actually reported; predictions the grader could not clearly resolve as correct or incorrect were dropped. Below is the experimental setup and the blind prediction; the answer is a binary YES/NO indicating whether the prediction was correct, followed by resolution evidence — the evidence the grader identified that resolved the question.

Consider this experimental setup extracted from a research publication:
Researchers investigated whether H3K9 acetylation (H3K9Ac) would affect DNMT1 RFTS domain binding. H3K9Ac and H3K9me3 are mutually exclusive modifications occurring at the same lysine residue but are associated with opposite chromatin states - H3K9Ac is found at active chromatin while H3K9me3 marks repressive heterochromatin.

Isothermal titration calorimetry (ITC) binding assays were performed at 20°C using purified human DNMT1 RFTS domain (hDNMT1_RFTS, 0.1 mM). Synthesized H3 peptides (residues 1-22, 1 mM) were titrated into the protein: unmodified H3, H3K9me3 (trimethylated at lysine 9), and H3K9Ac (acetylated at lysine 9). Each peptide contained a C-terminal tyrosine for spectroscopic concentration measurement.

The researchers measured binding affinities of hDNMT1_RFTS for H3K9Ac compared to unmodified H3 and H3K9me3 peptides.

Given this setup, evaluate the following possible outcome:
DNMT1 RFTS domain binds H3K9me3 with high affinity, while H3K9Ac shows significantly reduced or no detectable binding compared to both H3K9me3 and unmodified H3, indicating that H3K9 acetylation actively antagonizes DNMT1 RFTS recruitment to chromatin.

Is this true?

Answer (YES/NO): YES